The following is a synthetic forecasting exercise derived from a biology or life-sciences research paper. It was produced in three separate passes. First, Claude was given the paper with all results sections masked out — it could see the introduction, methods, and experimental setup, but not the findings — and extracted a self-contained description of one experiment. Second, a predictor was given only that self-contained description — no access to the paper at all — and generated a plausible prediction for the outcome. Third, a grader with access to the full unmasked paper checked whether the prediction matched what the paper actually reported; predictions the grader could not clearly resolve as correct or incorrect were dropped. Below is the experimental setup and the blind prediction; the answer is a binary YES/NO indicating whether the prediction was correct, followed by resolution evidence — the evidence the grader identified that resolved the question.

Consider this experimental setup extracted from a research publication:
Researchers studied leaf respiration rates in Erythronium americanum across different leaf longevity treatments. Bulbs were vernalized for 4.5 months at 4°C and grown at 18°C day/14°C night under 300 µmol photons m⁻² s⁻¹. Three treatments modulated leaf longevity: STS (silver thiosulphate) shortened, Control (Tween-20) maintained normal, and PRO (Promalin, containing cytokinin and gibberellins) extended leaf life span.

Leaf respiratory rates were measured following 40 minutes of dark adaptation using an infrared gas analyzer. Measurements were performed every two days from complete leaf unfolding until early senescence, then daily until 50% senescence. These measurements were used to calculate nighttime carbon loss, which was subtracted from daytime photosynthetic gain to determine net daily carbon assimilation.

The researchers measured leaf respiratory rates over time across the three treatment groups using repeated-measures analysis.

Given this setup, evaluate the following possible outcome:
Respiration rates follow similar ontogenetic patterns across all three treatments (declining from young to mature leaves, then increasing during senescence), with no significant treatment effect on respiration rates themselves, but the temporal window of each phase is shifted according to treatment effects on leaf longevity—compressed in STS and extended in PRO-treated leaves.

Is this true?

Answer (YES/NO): NO